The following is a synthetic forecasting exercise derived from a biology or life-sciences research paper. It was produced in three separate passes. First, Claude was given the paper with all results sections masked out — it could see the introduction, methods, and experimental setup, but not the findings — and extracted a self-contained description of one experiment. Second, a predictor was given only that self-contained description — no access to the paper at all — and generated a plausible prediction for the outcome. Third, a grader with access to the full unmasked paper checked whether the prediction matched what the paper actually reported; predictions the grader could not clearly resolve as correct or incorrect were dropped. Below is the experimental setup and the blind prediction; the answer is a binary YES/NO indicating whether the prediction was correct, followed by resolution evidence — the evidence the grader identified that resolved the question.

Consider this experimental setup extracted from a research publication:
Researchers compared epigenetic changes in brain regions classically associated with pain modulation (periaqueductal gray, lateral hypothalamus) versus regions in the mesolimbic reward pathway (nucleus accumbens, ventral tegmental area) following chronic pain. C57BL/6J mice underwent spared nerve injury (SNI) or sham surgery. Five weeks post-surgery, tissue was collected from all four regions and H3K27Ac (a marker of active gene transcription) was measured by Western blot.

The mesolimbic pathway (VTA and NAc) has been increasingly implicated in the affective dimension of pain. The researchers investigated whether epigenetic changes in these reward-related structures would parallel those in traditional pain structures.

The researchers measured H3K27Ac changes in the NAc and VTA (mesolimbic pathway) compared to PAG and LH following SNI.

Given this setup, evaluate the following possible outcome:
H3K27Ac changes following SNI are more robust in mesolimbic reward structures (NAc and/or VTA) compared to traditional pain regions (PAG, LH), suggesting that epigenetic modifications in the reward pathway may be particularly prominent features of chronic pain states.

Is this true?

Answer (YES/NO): NO